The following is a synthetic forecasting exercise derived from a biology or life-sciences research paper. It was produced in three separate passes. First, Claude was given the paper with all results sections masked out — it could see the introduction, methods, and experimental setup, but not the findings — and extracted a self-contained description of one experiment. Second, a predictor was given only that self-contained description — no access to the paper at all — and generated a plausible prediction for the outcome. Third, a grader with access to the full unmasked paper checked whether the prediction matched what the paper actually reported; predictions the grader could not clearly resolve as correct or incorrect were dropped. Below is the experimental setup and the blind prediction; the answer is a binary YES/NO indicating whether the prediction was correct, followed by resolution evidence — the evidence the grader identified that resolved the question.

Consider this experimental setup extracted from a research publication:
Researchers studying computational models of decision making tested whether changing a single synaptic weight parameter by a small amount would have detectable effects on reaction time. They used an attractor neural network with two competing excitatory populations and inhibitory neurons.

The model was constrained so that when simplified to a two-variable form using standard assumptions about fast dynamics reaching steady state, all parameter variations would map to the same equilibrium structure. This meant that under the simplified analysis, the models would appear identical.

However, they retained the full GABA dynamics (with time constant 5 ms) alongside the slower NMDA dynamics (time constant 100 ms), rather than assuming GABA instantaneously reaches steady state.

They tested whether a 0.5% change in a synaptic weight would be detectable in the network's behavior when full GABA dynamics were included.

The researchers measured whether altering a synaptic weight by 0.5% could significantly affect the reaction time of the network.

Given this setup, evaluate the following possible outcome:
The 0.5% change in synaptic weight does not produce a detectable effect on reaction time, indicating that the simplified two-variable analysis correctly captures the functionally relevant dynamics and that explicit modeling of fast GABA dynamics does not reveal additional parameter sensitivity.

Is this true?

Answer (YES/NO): NO